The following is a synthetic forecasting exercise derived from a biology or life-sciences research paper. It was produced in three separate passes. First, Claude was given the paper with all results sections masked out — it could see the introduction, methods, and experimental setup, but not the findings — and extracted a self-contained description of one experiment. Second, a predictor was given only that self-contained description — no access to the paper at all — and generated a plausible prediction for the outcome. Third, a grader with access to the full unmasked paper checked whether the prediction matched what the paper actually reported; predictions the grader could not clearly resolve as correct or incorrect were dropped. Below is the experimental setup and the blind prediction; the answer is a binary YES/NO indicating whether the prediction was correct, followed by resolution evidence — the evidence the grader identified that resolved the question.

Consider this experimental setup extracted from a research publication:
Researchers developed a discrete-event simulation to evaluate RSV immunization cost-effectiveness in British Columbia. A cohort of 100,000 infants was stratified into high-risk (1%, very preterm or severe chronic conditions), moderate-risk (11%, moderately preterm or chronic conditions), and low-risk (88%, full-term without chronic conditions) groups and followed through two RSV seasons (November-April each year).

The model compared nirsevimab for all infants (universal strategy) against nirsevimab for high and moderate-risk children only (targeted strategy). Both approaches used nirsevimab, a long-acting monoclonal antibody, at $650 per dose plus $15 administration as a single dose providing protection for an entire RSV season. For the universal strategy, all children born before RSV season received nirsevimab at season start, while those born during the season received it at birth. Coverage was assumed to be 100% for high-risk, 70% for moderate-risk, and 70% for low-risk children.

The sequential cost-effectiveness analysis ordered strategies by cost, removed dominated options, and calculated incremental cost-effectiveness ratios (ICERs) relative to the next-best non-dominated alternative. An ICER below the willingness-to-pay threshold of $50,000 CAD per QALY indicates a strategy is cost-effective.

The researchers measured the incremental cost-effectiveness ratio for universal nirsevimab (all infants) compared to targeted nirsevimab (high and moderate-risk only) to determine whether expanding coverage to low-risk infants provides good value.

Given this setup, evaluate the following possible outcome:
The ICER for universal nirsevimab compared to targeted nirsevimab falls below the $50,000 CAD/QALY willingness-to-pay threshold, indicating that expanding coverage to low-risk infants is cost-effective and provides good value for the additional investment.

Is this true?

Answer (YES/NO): NO